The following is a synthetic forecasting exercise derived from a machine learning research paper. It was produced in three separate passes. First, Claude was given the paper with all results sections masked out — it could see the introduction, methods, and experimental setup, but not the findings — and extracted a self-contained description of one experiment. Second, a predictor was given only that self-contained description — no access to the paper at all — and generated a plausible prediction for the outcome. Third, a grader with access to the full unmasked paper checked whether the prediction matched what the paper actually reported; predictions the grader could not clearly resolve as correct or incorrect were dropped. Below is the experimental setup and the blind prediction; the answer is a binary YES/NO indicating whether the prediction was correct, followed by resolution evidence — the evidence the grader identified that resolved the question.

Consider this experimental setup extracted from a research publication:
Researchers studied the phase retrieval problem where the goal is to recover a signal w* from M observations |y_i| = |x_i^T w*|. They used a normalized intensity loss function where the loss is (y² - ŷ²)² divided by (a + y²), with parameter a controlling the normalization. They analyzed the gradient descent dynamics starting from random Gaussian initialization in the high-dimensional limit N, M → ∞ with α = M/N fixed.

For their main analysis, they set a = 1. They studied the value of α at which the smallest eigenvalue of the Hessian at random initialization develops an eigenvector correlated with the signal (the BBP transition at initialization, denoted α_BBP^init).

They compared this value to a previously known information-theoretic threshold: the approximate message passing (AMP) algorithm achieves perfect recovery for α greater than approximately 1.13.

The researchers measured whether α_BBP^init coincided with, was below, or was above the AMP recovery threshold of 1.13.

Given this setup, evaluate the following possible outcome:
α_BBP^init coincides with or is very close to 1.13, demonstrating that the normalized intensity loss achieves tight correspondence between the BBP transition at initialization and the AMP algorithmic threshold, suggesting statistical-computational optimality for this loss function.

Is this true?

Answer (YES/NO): YES